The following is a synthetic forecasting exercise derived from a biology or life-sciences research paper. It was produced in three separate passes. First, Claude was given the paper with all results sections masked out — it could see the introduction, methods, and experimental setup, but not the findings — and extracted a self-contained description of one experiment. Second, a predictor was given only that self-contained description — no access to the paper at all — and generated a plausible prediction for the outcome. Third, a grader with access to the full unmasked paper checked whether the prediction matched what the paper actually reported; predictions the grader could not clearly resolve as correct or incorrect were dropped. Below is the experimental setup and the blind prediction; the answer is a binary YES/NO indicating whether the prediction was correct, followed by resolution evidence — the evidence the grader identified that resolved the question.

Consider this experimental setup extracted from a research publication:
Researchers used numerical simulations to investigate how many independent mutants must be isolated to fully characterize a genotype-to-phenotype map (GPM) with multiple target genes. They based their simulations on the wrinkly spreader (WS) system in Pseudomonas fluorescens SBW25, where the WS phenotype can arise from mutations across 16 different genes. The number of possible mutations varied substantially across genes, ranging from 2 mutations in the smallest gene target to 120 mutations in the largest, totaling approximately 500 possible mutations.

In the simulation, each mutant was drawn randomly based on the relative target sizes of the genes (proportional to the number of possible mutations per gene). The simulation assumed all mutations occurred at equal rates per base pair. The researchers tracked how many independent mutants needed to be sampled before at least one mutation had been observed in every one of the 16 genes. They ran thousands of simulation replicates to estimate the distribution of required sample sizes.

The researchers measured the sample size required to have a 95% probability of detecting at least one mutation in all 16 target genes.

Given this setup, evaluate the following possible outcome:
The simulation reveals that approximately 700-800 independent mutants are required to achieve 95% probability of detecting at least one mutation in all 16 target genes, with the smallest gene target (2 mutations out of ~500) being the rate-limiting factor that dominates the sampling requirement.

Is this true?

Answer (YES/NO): NO